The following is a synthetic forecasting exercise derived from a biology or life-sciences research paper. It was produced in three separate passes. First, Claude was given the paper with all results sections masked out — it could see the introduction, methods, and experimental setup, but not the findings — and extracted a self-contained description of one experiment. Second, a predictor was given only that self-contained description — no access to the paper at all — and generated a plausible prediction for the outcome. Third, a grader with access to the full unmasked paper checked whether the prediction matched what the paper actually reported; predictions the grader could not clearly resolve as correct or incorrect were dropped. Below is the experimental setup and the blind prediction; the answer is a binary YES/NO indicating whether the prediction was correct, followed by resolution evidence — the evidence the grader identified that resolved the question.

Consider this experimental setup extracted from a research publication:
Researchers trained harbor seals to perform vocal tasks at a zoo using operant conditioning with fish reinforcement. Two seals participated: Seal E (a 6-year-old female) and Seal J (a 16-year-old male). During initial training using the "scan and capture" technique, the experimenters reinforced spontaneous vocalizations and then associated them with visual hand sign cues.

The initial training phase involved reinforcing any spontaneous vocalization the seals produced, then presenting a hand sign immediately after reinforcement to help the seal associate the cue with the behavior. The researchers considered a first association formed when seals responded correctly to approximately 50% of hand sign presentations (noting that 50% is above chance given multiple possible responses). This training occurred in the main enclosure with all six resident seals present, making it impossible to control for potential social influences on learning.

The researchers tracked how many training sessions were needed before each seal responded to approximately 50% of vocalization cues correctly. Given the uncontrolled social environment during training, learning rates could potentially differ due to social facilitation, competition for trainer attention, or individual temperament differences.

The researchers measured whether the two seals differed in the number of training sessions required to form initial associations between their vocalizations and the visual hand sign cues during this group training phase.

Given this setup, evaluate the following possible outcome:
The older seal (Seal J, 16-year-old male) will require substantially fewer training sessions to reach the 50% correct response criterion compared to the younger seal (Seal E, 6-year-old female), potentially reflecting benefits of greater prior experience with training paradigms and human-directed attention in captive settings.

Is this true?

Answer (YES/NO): NO